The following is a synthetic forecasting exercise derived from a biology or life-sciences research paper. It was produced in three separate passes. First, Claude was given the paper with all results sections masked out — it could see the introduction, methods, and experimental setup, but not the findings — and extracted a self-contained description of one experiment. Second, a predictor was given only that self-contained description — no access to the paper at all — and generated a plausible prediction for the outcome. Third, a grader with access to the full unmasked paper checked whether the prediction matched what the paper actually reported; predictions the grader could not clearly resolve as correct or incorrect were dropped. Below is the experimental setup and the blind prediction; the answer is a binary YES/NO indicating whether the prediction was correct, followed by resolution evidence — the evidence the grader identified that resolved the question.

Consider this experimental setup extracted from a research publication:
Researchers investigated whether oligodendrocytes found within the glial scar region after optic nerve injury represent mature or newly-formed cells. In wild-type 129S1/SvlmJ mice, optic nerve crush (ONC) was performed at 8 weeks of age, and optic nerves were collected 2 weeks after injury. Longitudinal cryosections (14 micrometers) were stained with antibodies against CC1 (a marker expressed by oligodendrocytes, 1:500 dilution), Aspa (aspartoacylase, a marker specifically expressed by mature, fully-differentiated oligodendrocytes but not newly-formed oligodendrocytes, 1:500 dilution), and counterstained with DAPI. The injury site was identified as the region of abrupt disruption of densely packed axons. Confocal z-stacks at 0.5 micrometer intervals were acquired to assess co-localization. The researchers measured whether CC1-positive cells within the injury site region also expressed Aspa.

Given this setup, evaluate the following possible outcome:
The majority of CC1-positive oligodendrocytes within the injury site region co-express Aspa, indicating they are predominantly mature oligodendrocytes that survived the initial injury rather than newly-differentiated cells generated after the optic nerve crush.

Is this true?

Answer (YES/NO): NO